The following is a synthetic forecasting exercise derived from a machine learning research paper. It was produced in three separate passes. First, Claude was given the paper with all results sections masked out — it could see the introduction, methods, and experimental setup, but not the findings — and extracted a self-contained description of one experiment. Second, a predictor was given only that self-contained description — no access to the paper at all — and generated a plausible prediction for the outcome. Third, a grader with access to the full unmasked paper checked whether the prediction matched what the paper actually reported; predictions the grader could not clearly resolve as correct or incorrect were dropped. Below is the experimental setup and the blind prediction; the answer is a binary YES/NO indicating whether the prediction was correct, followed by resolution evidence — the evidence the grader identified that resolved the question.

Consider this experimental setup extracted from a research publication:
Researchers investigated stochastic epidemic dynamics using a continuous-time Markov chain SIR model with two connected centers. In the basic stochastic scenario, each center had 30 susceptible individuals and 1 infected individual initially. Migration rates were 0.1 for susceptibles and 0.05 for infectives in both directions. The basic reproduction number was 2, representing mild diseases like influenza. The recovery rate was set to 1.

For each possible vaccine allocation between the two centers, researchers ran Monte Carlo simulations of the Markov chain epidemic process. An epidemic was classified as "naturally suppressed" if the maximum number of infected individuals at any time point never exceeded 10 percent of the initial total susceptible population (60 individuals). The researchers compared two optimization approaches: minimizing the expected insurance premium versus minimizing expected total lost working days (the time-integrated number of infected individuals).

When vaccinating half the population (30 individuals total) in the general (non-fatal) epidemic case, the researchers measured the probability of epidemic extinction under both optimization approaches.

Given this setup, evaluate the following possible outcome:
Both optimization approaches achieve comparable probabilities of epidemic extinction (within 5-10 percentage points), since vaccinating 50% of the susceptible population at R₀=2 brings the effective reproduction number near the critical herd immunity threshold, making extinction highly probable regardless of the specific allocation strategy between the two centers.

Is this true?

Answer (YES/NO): NO